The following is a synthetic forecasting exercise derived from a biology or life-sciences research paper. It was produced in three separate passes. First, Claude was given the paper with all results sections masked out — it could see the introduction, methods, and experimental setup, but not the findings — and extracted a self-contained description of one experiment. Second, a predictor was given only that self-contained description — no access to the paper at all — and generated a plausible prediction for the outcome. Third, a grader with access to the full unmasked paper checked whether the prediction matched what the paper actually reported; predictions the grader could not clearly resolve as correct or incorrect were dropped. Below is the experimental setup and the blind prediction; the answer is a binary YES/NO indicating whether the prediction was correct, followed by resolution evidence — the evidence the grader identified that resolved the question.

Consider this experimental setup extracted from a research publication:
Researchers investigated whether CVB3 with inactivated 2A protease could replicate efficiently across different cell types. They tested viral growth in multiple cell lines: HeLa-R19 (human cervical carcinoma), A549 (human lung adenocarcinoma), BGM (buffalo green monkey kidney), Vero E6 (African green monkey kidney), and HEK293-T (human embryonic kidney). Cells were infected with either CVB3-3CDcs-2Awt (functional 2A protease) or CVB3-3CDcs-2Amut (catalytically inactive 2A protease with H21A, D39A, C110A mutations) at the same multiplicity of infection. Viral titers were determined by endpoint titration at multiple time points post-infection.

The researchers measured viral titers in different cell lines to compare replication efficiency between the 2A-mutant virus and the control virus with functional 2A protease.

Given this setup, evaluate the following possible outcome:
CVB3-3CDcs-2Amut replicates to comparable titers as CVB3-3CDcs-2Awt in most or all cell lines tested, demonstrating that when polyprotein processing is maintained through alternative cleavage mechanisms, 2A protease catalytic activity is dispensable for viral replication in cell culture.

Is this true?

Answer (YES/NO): NO